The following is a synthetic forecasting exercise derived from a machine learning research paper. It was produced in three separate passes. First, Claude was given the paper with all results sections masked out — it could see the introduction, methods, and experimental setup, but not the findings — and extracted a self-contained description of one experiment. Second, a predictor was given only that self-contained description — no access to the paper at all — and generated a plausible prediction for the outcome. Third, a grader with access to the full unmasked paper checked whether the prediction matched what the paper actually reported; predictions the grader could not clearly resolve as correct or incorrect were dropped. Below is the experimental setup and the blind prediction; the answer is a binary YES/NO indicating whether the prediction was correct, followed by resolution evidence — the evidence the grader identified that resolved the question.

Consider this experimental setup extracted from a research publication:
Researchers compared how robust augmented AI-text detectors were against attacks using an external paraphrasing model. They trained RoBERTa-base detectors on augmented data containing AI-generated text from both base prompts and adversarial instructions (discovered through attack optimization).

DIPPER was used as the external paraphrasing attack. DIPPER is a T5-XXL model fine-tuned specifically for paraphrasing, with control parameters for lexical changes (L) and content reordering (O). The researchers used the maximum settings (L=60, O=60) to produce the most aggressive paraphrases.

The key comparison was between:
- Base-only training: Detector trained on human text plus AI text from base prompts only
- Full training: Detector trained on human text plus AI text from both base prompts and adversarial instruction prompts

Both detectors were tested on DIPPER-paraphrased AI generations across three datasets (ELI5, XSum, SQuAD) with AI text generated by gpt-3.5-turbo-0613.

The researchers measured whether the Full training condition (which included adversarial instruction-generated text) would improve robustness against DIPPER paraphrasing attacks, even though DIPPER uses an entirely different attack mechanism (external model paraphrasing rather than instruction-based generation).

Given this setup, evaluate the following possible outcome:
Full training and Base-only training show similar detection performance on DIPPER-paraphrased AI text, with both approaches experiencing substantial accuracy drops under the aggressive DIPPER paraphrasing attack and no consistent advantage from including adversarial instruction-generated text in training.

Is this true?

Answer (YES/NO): NO